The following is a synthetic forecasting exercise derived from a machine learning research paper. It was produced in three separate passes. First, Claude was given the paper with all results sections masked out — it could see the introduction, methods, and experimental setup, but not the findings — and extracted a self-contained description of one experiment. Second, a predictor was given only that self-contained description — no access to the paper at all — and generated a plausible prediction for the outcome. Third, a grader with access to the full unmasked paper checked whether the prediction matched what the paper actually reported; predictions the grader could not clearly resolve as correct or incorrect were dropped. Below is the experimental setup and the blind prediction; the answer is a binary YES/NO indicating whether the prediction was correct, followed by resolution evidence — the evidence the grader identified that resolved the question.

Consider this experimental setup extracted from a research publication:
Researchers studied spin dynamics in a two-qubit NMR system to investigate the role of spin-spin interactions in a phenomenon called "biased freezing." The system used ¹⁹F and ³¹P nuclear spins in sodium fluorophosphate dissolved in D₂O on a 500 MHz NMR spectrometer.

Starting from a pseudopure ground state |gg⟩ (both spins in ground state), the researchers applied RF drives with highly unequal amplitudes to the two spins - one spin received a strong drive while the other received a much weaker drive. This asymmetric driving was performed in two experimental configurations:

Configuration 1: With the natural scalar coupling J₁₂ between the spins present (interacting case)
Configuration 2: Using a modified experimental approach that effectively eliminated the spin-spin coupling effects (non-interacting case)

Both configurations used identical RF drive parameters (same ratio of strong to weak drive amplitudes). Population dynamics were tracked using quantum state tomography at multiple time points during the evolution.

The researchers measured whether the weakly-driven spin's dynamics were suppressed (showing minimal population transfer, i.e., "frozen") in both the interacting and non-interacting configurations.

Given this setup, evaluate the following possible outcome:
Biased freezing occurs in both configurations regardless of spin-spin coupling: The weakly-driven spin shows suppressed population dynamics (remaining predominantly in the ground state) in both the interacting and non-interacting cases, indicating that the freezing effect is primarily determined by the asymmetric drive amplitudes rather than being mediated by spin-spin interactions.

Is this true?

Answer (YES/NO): NO